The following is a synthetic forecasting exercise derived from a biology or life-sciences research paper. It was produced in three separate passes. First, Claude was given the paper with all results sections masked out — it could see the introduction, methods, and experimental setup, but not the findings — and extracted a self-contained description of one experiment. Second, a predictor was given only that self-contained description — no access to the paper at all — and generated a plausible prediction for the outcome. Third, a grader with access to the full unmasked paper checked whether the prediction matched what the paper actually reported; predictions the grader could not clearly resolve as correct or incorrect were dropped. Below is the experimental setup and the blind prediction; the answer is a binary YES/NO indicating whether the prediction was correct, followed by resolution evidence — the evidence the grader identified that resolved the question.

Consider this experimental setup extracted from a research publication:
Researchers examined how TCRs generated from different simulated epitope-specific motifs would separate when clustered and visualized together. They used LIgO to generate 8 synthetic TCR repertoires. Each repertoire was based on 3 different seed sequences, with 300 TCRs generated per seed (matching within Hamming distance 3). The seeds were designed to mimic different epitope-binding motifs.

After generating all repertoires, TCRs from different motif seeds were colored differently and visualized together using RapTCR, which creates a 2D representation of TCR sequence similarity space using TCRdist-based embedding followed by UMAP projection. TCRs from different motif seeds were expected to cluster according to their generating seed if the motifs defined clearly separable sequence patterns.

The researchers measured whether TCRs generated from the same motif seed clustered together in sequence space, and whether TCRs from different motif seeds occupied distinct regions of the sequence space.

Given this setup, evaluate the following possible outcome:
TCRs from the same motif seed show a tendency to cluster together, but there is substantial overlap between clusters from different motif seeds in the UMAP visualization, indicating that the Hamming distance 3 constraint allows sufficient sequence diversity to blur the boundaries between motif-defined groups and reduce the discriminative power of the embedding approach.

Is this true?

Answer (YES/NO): YES